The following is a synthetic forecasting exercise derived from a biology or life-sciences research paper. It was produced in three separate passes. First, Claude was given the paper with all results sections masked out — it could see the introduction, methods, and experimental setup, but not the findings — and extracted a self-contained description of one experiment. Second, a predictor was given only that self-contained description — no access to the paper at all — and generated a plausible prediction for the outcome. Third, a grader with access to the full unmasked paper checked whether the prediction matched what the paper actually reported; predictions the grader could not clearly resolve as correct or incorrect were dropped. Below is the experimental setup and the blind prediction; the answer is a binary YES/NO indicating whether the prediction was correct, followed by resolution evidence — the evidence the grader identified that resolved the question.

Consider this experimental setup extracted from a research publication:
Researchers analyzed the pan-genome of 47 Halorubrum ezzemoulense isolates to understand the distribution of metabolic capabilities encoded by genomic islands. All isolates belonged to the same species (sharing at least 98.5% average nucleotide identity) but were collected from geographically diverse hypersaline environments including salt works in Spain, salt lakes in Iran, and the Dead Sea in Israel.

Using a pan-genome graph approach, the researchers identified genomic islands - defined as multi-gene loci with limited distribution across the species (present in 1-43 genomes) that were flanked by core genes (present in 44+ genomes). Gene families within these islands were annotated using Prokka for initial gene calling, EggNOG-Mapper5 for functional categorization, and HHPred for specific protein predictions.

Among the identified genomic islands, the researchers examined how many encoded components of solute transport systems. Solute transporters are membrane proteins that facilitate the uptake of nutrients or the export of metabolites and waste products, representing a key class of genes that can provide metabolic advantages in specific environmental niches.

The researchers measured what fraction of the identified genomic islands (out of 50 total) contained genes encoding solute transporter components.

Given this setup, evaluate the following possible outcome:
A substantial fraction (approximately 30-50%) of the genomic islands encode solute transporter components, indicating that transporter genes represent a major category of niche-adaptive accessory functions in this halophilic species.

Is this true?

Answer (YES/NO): NO